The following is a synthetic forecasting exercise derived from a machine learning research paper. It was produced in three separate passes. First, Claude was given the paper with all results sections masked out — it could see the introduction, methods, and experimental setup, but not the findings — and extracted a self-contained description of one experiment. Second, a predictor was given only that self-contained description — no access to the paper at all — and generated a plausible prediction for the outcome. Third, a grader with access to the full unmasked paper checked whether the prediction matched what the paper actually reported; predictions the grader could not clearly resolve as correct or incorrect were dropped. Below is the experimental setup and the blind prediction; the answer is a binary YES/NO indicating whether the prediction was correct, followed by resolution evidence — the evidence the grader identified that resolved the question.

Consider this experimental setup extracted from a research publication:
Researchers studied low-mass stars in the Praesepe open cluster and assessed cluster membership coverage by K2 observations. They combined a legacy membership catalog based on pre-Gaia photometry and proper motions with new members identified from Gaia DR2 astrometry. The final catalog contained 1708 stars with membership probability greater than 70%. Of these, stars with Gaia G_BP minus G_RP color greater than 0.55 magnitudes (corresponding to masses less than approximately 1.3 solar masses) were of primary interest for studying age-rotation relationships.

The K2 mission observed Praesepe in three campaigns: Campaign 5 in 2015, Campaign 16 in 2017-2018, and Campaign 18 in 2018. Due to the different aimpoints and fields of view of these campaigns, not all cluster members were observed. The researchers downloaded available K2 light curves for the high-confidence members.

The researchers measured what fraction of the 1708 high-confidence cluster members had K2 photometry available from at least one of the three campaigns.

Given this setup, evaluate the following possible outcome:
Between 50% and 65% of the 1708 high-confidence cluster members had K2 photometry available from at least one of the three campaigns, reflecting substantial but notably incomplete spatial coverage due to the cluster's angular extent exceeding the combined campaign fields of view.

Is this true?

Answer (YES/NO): NO